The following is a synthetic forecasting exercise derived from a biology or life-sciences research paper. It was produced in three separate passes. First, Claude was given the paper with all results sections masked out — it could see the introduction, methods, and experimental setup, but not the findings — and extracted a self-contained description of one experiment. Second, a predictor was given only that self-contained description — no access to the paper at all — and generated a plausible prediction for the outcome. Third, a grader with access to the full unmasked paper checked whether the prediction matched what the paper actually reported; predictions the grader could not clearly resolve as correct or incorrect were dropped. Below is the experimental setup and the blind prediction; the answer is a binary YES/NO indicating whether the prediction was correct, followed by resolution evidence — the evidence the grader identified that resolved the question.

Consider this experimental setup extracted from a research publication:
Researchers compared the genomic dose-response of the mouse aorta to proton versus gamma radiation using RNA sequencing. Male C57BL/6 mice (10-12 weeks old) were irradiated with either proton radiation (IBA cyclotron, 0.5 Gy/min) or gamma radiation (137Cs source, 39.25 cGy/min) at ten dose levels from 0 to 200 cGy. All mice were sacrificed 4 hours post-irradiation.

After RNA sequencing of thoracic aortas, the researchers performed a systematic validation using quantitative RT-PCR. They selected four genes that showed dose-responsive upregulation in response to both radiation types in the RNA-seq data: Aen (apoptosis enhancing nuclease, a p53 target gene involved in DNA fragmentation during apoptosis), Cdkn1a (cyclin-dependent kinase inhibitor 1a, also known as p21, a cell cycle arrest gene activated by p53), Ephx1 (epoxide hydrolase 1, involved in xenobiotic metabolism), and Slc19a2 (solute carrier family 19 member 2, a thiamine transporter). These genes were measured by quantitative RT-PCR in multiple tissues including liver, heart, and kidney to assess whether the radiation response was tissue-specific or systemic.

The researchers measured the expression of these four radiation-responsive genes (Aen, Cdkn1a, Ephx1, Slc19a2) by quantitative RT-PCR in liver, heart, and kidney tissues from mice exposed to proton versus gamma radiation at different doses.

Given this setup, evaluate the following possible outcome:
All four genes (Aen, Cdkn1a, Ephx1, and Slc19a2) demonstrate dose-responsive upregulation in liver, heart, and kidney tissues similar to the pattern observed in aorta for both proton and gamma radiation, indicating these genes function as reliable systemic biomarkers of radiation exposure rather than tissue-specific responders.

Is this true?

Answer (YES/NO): NO